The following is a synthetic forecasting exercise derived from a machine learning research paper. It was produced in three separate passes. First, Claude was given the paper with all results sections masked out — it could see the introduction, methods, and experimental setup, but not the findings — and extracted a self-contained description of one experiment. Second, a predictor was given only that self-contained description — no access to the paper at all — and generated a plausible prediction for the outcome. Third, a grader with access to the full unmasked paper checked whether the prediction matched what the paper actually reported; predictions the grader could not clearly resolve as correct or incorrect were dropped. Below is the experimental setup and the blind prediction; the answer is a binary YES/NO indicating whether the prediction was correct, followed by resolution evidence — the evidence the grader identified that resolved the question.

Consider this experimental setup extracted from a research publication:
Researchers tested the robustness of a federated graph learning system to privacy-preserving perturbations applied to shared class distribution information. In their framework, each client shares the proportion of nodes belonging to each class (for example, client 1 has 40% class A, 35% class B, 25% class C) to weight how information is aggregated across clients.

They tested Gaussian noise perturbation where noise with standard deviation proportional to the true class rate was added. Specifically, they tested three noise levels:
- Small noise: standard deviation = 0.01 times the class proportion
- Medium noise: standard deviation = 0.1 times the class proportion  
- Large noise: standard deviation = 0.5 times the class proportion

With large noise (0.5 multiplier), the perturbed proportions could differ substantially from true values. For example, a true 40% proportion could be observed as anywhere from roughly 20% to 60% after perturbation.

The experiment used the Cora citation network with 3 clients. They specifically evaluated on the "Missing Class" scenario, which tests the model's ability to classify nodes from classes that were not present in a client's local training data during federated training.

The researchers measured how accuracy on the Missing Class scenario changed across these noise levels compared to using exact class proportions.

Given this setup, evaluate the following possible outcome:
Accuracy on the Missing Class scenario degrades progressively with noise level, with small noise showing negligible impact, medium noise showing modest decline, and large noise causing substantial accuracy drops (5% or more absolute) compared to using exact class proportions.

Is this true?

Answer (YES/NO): NO